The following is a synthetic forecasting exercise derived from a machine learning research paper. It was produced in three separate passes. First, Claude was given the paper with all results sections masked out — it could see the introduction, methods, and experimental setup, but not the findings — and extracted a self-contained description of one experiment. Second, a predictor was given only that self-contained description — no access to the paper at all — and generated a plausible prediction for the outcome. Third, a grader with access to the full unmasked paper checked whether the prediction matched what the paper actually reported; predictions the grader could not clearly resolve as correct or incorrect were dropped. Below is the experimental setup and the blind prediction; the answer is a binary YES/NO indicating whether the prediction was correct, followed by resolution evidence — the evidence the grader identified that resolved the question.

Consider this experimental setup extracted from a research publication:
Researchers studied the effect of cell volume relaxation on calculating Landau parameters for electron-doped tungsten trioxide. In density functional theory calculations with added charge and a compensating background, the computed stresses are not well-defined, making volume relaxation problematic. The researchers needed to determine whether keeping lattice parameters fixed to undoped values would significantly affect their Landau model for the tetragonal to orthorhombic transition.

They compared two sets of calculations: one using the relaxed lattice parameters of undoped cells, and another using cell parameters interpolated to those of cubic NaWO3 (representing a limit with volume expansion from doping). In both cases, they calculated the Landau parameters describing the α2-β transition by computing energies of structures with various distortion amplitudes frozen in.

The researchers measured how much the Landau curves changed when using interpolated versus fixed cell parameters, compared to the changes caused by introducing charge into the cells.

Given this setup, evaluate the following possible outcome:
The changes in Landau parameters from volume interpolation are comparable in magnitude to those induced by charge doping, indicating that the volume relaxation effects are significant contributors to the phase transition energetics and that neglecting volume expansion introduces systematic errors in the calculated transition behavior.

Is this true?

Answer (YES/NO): NO